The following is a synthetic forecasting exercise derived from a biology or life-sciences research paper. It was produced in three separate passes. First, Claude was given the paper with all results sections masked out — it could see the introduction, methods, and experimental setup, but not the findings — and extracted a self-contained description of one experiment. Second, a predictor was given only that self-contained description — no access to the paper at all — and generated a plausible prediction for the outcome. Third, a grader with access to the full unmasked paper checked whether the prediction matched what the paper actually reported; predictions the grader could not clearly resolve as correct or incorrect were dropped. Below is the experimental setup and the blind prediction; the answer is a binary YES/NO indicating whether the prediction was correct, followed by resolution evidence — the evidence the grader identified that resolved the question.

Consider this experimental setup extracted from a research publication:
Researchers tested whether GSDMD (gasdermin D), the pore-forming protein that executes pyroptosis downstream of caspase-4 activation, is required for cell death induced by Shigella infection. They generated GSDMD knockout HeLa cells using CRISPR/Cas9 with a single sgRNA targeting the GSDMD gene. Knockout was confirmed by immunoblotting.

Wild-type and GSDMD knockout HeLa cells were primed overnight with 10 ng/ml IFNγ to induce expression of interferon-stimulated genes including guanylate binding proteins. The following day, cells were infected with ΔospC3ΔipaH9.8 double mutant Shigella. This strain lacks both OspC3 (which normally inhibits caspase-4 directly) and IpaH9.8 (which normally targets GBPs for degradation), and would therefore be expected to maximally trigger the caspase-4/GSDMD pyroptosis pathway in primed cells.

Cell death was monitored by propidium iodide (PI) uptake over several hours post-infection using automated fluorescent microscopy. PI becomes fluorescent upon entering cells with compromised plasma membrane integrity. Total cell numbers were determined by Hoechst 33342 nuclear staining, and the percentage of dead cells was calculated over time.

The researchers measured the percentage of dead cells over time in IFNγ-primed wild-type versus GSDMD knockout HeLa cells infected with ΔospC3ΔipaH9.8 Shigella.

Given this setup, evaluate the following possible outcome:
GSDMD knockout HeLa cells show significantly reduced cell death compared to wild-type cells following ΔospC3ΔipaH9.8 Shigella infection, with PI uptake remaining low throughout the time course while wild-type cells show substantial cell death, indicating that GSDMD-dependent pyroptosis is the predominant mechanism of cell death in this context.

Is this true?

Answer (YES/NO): YES